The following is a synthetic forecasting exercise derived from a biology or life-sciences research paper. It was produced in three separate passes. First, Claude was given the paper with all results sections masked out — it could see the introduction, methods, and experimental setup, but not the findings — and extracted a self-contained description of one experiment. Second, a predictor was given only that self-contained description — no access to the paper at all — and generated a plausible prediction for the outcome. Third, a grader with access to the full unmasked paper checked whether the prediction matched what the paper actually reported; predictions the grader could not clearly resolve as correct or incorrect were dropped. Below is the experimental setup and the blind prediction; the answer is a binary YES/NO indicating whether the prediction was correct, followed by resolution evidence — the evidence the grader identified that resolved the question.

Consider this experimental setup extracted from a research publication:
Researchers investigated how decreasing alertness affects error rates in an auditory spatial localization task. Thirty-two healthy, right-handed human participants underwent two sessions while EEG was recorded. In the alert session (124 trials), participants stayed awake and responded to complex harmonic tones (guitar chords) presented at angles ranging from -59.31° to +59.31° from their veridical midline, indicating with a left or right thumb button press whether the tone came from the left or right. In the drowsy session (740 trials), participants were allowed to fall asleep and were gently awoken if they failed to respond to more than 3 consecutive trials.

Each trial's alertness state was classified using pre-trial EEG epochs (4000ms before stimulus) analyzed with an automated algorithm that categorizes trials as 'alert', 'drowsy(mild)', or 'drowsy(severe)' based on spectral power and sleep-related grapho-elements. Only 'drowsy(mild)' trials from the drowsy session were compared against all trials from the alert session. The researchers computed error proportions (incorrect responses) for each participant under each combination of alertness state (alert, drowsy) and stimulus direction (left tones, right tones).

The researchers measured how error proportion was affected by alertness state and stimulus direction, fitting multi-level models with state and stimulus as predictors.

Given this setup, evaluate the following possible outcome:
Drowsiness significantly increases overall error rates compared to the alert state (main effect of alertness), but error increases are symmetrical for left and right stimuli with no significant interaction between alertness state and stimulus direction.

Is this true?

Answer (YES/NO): NO